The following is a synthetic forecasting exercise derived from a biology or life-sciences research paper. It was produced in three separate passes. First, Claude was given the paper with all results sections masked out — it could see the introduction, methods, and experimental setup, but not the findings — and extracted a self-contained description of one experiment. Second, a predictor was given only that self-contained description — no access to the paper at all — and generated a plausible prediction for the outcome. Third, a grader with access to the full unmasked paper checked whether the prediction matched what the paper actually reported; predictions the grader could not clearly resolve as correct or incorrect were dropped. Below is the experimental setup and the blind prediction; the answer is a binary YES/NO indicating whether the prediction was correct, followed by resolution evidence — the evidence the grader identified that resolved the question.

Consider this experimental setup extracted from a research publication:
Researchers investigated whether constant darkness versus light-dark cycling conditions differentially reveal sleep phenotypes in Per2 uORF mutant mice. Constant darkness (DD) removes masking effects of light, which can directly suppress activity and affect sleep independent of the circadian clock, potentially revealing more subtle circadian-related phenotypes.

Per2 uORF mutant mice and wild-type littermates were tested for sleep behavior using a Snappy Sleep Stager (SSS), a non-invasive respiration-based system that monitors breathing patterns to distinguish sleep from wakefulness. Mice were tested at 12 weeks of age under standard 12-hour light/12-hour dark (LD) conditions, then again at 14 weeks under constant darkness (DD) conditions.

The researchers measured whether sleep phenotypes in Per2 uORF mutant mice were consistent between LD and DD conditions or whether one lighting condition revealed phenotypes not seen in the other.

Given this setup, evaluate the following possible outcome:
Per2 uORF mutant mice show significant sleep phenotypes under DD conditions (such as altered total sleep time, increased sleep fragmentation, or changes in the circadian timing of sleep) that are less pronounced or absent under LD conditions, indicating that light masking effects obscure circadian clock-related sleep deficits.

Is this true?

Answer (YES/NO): NO